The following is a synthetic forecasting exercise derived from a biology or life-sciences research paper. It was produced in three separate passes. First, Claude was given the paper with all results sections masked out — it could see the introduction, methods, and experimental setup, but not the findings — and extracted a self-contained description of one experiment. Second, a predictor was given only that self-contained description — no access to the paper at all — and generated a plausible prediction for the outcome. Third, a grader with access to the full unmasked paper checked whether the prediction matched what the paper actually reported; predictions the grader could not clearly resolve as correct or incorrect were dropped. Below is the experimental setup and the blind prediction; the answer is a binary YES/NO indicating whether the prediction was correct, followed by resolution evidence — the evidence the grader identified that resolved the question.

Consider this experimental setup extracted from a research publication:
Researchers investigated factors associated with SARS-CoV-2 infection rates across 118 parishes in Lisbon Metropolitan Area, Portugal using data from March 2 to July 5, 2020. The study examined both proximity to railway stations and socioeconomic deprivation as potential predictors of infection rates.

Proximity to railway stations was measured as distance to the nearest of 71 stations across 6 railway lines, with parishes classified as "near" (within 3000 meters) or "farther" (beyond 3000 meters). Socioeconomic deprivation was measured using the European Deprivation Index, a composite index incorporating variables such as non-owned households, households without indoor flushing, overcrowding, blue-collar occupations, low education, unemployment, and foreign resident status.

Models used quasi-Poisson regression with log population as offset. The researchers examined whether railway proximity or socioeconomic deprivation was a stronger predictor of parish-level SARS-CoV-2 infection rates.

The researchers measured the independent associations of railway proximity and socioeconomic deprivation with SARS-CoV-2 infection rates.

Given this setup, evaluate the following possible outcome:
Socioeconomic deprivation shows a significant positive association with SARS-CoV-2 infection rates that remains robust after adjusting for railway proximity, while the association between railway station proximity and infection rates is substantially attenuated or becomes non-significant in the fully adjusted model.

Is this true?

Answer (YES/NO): NO